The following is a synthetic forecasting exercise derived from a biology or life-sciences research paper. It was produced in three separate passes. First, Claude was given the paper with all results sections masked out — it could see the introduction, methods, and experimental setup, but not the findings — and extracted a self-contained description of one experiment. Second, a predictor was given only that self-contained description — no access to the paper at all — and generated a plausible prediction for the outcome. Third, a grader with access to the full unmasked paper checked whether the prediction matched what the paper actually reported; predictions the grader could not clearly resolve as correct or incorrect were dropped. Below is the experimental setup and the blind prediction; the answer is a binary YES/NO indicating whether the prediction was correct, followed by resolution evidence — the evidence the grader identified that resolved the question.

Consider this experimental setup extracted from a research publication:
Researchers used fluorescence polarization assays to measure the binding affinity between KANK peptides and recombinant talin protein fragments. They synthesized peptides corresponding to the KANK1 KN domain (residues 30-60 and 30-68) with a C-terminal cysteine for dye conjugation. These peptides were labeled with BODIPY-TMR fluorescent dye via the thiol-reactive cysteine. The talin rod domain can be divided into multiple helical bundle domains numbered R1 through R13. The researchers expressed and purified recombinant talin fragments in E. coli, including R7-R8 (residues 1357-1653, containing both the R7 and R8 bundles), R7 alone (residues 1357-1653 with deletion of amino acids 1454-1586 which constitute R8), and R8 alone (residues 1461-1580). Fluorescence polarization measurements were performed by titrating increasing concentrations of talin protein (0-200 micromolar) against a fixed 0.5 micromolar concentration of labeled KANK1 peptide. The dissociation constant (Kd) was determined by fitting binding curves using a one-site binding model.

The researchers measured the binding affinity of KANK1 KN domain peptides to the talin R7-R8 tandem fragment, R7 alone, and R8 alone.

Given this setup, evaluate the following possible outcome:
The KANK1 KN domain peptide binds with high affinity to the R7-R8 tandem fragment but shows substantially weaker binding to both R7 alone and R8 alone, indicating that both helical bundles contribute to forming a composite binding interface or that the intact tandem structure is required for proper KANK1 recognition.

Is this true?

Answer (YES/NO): NO